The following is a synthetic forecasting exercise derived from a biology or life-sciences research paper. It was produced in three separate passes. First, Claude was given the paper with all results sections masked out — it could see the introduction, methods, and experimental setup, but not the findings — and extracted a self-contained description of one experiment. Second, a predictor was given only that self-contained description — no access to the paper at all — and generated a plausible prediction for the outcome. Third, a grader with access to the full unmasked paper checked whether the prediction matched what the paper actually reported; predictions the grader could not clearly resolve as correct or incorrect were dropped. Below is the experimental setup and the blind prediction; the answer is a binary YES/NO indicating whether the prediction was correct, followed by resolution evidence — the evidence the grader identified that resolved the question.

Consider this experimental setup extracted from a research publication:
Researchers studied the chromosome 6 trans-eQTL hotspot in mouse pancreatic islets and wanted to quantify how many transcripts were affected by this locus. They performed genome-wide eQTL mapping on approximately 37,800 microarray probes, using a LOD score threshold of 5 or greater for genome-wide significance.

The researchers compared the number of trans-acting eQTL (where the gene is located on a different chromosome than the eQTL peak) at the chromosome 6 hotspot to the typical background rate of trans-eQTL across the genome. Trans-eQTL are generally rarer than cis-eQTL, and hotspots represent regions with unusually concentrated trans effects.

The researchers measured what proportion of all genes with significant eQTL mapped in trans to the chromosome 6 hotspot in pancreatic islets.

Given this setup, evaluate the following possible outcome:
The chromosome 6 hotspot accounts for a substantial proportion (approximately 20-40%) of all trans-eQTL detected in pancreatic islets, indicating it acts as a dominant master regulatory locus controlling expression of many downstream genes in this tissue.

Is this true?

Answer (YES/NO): NO